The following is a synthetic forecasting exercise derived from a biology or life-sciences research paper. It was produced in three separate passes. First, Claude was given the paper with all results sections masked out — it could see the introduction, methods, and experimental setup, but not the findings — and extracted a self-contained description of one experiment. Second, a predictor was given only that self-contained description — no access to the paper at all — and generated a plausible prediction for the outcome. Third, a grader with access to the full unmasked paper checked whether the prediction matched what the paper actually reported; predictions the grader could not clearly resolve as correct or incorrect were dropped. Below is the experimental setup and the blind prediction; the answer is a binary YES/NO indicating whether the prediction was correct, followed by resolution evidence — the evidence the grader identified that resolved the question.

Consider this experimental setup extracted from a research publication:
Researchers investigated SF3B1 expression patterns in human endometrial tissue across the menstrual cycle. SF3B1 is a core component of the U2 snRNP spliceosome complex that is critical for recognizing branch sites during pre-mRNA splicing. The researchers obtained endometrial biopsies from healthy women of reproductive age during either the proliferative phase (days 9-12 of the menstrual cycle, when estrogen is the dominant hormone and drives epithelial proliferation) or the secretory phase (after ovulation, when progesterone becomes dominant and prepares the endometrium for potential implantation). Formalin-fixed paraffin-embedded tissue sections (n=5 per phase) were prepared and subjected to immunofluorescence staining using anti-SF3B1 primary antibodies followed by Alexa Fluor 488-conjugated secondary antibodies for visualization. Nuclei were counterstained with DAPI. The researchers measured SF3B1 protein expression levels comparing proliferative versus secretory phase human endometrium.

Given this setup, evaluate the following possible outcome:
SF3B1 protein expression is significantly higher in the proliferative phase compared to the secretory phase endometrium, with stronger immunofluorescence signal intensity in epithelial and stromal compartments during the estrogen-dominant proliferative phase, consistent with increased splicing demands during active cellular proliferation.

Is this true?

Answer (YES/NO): NO